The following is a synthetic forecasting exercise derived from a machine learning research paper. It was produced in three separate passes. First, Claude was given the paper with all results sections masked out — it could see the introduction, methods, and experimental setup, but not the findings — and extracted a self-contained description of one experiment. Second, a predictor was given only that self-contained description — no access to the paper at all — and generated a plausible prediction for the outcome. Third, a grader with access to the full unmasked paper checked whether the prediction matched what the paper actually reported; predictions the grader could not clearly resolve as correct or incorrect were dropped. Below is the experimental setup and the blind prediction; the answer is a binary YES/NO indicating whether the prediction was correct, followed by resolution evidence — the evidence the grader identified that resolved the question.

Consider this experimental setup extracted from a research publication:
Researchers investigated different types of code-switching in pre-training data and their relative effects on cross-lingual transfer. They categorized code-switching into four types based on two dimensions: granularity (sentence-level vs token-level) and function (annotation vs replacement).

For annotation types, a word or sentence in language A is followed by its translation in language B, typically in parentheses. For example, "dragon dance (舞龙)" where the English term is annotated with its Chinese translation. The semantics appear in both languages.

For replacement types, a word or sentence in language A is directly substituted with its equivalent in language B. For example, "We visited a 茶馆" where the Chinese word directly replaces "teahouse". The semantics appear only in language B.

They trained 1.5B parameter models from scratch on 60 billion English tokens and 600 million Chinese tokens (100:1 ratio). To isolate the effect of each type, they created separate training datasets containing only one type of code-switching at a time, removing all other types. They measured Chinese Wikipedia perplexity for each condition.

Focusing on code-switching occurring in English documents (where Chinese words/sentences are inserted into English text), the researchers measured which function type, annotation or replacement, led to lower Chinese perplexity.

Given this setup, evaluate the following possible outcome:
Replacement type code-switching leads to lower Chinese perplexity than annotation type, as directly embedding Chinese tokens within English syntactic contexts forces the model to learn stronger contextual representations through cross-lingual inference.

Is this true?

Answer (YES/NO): YES